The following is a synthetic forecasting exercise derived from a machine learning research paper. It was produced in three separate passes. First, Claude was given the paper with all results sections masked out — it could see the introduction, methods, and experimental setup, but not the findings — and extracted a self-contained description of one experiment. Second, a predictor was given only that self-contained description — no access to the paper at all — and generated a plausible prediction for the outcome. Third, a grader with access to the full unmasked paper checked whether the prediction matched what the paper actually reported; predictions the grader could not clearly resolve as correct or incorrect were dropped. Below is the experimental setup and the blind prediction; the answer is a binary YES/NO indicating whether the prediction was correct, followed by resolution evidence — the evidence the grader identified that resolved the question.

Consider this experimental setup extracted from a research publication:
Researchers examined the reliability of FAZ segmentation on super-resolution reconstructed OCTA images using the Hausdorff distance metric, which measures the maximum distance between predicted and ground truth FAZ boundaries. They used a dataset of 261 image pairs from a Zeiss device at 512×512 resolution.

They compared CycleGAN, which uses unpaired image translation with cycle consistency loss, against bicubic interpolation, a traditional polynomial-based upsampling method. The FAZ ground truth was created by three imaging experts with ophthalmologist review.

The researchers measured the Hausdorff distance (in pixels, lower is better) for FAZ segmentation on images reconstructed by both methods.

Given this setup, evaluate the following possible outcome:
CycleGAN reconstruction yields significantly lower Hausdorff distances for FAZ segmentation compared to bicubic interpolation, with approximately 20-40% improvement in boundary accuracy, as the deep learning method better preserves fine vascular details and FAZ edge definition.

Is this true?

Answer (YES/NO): NO